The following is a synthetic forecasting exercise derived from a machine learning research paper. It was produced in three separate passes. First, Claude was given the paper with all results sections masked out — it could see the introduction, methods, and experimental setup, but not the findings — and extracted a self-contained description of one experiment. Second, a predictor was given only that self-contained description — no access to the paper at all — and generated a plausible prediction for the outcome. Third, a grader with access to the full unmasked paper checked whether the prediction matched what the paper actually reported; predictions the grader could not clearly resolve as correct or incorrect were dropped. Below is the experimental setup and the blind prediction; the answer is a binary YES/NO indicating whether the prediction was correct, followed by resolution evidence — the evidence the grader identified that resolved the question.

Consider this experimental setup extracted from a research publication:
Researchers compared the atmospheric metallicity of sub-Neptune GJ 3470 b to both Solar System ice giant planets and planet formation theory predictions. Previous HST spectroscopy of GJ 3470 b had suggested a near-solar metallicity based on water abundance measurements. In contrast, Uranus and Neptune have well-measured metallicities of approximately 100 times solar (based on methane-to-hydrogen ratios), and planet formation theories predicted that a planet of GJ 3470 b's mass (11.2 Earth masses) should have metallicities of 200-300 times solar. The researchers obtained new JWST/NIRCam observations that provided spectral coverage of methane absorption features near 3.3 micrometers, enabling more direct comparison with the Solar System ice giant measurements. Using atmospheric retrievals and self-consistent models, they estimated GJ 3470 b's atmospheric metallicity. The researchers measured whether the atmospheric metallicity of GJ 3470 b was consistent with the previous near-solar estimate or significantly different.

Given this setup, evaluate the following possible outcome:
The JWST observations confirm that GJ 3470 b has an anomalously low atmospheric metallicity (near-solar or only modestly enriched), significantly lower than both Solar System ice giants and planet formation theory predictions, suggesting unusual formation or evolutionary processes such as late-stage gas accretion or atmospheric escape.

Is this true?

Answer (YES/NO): NO